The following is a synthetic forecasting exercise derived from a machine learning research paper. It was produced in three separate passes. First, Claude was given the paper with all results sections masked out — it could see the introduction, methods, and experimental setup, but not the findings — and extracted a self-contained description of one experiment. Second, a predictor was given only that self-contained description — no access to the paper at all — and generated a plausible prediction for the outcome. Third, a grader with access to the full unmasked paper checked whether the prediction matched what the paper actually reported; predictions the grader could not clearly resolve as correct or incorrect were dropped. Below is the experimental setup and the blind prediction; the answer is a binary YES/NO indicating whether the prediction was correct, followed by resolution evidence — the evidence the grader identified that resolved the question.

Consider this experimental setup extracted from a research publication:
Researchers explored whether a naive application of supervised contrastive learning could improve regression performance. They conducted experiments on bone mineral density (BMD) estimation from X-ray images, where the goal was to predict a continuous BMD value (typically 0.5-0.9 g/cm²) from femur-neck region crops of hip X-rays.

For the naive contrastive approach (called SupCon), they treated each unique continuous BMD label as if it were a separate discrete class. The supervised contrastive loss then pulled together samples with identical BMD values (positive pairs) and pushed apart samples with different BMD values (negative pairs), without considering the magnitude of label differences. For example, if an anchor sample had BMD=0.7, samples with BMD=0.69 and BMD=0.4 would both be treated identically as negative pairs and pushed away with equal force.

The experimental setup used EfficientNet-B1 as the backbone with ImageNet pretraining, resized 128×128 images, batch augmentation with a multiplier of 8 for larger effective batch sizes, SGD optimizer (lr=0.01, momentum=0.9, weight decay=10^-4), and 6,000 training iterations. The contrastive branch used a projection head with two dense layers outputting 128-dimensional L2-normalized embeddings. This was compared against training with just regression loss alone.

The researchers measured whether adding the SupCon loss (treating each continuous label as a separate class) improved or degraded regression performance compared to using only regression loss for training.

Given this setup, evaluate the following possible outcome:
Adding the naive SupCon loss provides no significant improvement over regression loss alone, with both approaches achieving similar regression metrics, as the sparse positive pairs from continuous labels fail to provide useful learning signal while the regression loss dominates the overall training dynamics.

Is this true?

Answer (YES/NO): NO